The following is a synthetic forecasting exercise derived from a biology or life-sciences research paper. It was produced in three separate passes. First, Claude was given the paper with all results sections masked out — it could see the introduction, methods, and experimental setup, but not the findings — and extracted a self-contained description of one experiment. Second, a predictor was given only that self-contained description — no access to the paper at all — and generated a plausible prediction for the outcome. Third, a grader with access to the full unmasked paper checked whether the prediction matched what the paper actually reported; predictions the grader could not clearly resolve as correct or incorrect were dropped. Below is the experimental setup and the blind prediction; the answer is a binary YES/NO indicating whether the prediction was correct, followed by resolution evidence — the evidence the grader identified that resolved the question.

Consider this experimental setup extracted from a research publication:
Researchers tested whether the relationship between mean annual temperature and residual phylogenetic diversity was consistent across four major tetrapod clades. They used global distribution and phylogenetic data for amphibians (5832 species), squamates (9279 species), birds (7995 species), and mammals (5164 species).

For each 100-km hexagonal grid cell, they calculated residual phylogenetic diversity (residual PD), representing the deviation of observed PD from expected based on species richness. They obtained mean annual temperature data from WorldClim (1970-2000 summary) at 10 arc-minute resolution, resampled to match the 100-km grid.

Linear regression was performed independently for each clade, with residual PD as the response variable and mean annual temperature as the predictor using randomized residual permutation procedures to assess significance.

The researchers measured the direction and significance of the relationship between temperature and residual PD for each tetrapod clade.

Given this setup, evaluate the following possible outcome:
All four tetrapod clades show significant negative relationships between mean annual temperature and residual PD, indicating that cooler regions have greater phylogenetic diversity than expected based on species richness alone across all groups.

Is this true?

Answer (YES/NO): NO